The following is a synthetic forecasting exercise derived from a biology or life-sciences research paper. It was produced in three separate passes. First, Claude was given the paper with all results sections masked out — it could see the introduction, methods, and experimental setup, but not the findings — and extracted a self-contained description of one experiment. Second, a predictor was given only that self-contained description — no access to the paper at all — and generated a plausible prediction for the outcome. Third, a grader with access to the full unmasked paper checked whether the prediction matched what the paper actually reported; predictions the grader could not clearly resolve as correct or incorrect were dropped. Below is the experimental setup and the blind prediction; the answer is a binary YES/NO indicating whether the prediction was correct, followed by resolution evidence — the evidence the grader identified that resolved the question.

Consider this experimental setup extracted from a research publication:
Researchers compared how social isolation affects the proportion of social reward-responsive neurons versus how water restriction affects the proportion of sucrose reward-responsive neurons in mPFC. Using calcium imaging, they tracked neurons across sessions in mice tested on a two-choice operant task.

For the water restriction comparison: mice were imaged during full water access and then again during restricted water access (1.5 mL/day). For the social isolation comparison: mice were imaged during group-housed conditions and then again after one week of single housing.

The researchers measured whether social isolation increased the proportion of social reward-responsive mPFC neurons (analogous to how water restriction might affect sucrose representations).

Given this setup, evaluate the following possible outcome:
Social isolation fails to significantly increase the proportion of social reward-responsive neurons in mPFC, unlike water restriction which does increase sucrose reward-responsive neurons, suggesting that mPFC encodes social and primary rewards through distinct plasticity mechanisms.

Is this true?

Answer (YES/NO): YES